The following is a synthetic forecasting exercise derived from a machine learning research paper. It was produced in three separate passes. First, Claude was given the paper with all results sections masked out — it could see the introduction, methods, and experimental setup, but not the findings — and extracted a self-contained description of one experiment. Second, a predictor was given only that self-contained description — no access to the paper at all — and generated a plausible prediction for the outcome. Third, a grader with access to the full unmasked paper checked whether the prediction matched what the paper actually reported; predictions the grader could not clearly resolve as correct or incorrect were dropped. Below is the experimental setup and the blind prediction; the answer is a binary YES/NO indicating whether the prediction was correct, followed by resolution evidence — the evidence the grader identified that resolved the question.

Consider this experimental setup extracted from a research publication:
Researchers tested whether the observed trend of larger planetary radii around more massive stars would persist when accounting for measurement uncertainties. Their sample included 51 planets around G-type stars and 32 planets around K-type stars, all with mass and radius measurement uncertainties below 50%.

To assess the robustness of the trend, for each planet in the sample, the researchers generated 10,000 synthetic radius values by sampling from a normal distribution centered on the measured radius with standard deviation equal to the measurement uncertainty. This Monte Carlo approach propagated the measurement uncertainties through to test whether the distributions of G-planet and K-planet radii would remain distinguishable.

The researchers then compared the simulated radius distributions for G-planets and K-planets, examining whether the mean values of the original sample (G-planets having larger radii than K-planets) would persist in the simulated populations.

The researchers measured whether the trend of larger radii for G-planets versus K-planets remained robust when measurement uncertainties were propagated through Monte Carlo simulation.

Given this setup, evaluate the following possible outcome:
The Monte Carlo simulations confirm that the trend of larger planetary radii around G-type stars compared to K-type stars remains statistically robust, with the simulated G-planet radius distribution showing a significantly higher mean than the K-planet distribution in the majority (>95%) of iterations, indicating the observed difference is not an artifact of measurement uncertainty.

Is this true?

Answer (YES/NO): NO